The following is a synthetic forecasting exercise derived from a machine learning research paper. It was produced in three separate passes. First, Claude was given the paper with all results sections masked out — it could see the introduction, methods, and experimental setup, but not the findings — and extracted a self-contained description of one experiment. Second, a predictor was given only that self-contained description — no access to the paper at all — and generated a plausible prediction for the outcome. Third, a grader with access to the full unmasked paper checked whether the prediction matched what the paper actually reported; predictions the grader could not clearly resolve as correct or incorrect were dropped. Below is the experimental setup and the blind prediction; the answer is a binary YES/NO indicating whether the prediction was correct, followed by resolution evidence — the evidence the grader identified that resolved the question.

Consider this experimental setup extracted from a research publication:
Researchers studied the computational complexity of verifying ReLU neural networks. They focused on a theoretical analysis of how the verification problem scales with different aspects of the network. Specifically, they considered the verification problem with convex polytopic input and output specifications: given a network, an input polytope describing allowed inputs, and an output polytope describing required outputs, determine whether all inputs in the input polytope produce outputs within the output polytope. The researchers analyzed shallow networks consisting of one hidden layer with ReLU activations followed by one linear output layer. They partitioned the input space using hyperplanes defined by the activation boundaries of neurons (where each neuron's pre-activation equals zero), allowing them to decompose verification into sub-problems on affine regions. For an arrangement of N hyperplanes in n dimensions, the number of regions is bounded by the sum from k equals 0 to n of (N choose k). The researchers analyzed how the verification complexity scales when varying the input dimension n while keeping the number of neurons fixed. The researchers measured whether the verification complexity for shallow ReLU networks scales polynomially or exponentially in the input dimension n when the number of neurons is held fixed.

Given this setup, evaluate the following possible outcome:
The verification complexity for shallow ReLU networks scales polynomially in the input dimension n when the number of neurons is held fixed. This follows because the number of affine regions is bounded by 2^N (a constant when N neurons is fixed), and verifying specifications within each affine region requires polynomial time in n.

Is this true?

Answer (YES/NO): NO